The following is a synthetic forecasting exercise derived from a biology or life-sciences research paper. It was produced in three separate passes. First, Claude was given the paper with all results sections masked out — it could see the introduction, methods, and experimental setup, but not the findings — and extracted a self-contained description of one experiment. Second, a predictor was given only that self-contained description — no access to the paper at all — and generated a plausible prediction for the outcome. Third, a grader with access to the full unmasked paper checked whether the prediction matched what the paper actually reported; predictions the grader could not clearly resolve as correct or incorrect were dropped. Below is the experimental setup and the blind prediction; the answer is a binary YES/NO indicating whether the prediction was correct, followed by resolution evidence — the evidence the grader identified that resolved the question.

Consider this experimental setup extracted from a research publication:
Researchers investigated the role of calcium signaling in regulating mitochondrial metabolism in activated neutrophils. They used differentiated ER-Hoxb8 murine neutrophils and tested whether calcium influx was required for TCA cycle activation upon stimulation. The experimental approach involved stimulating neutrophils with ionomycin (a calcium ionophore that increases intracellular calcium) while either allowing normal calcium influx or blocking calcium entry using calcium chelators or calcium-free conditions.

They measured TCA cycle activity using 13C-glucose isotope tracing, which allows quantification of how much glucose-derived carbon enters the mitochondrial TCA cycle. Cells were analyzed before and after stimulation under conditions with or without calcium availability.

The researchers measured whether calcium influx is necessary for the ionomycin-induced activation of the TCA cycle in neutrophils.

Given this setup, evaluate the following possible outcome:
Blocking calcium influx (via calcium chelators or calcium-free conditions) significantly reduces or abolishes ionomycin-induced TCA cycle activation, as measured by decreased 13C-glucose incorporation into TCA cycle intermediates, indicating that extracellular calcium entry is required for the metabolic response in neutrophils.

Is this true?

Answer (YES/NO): YES